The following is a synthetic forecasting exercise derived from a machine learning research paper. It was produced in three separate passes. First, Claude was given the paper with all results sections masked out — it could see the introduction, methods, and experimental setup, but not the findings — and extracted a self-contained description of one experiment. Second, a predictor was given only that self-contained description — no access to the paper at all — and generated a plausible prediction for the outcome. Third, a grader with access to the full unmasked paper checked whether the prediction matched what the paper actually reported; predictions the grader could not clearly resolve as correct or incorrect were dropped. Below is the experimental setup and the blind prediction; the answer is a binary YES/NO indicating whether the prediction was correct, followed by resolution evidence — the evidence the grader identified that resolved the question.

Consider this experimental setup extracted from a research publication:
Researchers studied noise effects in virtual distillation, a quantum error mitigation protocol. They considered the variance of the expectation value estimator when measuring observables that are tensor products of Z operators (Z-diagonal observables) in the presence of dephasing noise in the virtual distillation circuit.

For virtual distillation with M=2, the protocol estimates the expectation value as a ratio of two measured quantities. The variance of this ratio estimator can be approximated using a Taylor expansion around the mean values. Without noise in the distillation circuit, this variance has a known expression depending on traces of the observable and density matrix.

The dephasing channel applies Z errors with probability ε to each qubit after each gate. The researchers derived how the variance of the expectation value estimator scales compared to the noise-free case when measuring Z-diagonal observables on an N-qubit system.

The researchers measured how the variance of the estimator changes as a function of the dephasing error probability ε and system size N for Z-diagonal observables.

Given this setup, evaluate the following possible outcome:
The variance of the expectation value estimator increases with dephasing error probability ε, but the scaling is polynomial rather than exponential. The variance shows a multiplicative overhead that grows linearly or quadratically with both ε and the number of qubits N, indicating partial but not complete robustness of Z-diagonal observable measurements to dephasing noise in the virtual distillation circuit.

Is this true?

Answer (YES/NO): NO